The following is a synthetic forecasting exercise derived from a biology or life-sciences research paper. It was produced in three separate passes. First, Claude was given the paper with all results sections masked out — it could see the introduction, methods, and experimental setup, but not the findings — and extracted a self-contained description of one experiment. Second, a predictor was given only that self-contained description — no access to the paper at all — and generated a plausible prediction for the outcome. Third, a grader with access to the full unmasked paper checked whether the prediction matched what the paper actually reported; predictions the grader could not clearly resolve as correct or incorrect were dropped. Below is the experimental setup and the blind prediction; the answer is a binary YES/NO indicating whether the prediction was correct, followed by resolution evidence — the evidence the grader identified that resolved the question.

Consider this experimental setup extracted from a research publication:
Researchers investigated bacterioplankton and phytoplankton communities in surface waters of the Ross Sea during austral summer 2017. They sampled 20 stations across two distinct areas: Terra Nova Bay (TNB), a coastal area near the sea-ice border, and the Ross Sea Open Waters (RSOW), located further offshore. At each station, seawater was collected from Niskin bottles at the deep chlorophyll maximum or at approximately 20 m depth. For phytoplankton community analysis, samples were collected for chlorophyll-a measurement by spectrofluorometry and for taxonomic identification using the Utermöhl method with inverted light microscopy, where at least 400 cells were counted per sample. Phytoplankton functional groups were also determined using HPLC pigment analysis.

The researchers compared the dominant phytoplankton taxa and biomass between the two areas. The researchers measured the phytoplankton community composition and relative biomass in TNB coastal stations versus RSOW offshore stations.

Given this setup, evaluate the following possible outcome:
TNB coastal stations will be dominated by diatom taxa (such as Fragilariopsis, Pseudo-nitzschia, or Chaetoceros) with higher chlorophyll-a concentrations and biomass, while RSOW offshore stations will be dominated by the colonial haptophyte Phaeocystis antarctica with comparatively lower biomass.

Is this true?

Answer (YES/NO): NO